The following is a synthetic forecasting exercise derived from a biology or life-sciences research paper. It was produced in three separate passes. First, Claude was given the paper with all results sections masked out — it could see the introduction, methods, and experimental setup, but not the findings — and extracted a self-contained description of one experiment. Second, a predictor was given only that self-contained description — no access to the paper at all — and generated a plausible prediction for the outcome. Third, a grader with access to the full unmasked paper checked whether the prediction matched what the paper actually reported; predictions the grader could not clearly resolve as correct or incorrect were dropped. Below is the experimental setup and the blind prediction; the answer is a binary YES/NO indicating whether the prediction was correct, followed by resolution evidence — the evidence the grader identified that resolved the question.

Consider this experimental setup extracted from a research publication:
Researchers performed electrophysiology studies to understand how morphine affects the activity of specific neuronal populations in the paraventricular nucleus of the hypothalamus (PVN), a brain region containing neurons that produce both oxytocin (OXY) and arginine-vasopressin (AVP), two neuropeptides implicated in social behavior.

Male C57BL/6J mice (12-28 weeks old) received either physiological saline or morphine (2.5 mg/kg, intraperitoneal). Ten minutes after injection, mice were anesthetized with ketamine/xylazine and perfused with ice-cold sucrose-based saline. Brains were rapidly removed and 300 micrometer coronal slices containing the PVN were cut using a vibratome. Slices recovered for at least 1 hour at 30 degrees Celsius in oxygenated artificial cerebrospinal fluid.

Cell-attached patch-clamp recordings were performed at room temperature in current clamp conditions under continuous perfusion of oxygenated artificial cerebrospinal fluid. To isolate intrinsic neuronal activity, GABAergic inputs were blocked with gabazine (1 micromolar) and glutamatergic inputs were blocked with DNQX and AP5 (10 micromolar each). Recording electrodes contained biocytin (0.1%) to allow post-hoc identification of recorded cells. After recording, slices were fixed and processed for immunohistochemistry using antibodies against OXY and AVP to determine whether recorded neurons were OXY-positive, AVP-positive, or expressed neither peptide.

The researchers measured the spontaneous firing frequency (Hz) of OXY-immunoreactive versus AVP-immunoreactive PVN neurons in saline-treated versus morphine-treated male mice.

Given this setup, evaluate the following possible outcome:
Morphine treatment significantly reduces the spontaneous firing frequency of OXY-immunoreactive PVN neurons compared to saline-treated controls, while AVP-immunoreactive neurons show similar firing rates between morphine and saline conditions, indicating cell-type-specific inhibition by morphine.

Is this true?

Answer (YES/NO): NO